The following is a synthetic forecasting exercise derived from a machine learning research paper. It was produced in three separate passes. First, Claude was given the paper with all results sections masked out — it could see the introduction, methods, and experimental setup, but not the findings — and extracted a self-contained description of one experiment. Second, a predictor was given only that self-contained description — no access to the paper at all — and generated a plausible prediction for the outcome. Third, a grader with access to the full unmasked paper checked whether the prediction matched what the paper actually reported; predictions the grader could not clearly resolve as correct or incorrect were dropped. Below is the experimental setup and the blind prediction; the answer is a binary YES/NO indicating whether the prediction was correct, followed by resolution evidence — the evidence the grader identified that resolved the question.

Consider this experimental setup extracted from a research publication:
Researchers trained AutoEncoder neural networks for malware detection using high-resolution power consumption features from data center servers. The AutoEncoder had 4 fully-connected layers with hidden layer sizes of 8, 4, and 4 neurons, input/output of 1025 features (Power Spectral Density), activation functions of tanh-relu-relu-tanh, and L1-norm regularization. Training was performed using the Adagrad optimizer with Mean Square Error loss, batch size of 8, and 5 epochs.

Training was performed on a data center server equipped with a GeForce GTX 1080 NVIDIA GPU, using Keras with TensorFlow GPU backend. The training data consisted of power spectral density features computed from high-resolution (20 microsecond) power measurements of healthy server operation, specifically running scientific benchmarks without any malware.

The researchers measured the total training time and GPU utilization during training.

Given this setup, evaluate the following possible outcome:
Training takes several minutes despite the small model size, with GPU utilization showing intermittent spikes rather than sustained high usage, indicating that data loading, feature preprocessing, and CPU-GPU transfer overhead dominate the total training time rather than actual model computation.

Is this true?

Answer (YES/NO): NO